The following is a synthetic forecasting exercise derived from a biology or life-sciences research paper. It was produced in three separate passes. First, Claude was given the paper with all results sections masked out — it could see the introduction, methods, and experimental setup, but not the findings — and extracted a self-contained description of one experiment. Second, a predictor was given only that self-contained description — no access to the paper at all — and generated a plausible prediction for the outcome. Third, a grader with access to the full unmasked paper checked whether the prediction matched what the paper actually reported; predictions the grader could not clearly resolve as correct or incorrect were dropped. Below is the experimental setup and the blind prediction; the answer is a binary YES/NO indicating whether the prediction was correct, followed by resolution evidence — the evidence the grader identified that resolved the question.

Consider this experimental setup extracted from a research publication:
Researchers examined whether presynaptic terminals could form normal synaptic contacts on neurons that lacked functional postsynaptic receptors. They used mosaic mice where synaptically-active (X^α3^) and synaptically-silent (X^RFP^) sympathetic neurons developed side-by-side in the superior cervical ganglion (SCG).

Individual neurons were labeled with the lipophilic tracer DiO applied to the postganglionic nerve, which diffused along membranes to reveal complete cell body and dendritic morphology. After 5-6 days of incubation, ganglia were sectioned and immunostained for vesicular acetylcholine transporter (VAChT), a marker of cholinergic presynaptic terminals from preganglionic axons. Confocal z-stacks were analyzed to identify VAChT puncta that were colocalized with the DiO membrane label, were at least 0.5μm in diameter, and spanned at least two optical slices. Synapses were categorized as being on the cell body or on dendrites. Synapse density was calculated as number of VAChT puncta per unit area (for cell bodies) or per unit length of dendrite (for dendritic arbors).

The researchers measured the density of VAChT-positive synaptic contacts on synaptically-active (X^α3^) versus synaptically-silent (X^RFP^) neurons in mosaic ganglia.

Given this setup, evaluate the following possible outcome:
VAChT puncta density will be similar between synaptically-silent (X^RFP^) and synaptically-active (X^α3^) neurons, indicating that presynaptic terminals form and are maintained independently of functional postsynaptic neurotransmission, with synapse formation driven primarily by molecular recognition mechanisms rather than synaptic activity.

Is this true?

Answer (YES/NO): YES